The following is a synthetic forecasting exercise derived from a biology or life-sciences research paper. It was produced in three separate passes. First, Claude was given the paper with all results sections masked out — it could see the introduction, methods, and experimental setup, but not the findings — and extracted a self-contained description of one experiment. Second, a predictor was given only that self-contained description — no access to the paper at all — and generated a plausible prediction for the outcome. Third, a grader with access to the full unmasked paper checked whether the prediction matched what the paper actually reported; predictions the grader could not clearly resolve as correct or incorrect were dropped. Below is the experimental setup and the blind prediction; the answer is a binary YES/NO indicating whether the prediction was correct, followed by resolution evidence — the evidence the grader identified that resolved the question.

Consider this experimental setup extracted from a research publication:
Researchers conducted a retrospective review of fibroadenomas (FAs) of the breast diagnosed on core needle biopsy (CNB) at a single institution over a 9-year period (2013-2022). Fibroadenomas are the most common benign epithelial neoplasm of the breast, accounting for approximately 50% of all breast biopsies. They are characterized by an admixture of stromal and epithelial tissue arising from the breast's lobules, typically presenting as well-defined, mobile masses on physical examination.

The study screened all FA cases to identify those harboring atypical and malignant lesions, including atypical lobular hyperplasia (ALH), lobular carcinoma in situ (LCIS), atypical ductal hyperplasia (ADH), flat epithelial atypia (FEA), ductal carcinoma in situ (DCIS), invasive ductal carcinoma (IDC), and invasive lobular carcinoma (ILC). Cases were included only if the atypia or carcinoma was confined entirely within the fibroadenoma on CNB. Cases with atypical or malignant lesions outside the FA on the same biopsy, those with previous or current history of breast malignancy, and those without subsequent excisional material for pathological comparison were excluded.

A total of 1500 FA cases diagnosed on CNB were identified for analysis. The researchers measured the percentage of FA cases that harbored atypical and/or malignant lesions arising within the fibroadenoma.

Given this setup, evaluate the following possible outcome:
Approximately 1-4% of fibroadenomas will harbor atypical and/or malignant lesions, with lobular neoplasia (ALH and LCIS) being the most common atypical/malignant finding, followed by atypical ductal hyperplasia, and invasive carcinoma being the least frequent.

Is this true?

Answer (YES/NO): NO